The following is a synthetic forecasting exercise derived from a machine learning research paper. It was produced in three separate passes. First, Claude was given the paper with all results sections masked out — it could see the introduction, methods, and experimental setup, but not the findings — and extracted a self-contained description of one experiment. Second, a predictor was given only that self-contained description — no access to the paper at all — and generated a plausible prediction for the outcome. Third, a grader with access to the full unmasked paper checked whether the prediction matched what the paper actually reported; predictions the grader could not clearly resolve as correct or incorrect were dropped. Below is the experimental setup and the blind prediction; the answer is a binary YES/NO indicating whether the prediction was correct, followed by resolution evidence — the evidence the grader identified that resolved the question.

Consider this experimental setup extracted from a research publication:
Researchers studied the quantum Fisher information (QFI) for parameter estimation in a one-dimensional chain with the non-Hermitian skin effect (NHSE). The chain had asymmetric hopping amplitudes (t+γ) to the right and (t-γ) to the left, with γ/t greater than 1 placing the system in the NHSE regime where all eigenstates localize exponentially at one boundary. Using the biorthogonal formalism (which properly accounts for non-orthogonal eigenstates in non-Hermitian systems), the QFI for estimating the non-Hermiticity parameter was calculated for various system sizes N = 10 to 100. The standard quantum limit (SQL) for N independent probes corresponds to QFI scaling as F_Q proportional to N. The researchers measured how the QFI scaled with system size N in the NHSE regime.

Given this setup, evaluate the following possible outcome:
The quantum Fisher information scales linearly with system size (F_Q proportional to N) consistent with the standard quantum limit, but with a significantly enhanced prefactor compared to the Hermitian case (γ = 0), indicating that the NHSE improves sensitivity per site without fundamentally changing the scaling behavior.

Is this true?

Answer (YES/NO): NO